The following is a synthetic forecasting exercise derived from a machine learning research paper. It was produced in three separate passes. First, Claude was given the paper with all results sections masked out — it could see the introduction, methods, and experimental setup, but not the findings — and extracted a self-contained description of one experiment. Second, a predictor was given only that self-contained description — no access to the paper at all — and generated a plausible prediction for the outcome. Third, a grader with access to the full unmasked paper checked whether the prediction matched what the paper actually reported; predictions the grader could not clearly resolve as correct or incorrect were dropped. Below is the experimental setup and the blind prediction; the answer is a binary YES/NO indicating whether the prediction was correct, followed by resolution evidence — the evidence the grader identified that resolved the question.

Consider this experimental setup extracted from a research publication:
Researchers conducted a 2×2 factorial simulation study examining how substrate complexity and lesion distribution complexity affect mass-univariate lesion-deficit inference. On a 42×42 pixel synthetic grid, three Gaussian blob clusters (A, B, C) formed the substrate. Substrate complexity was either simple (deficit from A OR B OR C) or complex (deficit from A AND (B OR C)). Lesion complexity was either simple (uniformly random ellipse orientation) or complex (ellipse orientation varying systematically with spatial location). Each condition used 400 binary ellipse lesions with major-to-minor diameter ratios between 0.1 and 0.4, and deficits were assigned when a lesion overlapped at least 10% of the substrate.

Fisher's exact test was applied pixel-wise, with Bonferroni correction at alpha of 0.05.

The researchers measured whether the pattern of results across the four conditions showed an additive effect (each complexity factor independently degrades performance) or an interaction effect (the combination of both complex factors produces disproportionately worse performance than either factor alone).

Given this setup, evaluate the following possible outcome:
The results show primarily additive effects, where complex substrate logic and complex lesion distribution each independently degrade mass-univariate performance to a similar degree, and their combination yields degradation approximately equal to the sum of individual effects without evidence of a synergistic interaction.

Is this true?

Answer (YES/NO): NO